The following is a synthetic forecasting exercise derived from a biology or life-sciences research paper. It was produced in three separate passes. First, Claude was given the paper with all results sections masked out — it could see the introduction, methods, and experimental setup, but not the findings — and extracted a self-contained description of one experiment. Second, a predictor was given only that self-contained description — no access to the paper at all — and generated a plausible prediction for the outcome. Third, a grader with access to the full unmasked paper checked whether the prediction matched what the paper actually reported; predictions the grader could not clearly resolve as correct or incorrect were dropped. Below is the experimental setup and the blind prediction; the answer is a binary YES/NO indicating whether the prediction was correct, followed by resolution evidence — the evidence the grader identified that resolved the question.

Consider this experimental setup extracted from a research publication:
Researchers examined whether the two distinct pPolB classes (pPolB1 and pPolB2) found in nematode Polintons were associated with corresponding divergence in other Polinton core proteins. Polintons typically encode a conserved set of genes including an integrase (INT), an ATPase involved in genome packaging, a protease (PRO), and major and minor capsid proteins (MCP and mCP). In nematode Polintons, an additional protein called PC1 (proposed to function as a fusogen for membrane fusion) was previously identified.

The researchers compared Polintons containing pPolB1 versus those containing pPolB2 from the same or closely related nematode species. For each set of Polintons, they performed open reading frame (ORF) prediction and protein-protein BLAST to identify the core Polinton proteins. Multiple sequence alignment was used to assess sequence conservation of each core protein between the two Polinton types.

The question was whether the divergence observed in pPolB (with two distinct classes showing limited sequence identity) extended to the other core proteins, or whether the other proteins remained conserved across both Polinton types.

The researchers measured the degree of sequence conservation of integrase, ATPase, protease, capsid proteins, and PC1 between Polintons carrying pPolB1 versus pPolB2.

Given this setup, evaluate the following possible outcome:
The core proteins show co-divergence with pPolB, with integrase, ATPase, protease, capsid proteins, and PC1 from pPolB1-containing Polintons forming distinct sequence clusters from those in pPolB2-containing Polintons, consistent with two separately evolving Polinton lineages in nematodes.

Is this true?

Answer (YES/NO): NO